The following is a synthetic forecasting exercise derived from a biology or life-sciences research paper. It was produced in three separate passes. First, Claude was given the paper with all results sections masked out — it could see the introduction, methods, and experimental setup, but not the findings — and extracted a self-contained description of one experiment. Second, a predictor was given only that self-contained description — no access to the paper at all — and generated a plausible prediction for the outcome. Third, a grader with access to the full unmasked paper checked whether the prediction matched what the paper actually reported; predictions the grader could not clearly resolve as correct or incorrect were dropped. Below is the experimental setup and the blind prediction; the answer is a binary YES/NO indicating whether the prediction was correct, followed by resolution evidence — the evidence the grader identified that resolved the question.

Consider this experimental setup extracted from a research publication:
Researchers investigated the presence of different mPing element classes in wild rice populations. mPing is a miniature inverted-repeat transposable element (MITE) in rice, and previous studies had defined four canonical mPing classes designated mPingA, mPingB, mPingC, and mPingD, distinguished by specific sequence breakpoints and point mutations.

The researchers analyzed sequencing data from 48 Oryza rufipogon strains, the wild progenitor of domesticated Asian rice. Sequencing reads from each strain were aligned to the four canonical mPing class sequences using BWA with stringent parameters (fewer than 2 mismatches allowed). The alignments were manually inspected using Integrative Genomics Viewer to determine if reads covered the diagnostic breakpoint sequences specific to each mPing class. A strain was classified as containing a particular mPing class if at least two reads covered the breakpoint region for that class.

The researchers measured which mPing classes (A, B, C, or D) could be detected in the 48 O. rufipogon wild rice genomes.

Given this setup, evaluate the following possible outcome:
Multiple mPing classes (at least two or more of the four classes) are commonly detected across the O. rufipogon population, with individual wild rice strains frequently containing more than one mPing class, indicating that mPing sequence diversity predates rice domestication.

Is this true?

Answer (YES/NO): NO